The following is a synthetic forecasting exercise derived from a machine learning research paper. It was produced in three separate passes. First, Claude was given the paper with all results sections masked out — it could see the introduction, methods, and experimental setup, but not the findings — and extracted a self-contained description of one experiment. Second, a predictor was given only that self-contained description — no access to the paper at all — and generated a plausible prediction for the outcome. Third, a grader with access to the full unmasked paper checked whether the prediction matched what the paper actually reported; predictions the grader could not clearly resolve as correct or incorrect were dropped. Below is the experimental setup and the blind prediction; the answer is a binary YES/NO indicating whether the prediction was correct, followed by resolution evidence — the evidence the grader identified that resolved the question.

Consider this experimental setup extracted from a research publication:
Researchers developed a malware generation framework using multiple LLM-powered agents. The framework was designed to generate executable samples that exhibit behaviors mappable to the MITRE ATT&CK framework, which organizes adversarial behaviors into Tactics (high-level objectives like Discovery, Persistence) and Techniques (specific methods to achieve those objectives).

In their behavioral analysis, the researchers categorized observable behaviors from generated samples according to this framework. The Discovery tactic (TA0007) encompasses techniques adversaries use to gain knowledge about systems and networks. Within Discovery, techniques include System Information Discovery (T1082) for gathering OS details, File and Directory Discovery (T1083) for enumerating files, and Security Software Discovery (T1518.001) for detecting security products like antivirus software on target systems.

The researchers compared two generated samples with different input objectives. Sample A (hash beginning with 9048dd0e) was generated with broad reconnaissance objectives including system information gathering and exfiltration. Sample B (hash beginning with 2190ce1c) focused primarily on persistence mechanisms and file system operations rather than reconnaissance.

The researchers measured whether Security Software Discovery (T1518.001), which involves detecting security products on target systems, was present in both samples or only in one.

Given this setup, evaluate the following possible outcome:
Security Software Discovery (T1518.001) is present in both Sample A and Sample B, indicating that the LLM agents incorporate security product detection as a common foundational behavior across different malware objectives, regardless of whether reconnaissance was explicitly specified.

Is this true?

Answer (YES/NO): NO